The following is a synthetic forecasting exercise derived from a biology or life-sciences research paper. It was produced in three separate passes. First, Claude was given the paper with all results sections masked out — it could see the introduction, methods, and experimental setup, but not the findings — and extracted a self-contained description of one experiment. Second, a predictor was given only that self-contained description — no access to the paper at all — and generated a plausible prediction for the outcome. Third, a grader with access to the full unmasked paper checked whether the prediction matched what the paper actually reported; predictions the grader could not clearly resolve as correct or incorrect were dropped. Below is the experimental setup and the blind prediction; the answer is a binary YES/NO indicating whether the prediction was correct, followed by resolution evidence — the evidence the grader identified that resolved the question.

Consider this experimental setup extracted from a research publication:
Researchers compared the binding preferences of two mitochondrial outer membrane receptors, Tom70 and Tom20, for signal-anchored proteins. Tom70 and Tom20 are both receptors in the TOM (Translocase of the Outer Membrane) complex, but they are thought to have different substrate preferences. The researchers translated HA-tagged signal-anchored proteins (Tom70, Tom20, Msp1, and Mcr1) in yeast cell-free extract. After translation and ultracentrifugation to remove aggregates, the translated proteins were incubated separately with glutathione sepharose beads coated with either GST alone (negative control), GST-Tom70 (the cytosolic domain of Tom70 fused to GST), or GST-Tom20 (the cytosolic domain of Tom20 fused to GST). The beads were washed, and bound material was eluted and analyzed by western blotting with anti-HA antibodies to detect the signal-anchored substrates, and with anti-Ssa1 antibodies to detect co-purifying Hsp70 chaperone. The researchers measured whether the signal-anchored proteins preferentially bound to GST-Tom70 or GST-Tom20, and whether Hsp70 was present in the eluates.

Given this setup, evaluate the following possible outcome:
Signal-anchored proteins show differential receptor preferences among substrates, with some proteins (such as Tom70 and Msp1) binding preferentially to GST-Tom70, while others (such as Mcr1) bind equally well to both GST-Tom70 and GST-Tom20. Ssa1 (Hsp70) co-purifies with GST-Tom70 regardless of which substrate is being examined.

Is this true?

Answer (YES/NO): NO